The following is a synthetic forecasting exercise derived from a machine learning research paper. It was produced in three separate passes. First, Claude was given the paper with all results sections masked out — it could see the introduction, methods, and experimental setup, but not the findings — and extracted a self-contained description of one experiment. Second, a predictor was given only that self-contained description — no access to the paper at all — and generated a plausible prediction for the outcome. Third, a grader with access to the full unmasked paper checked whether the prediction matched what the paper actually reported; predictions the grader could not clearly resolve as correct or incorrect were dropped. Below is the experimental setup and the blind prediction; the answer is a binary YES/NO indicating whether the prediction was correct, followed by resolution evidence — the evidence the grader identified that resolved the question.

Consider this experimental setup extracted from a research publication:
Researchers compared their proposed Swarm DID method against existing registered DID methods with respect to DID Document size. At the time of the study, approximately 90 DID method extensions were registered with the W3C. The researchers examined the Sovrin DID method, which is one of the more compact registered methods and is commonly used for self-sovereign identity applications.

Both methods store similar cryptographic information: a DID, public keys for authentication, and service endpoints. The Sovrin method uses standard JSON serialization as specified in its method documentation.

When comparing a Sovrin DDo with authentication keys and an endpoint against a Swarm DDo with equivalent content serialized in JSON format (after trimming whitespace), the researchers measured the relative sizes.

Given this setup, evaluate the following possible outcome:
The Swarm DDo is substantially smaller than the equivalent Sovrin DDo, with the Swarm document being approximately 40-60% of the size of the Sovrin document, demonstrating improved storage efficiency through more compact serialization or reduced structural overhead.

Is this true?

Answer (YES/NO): NO